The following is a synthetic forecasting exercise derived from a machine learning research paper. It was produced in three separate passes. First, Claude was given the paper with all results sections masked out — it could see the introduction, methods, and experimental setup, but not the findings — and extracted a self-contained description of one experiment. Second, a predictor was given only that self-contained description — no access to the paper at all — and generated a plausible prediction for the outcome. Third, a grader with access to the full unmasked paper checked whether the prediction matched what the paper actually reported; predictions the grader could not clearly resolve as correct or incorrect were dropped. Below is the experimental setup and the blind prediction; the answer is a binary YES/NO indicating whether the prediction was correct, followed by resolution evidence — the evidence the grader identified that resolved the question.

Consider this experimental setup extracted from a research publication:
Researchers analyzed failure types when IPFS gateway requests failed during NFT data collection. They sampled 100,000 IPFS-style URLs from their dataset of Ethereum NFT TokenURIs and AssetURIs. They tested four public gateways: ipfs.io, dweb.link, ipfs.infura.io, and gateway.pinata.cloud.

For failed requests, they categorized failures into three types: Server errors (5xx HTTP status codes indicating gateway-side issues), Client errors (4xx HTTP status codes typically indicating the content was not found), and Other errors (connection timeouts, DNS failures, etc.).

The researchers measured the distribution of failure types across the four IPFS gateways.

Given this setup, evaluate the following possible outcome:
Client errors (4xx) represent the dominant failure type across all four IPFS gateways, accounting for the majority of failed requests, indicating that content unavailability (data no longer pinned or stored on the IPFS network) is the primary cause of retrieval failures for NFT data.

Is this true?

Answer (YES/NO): NO